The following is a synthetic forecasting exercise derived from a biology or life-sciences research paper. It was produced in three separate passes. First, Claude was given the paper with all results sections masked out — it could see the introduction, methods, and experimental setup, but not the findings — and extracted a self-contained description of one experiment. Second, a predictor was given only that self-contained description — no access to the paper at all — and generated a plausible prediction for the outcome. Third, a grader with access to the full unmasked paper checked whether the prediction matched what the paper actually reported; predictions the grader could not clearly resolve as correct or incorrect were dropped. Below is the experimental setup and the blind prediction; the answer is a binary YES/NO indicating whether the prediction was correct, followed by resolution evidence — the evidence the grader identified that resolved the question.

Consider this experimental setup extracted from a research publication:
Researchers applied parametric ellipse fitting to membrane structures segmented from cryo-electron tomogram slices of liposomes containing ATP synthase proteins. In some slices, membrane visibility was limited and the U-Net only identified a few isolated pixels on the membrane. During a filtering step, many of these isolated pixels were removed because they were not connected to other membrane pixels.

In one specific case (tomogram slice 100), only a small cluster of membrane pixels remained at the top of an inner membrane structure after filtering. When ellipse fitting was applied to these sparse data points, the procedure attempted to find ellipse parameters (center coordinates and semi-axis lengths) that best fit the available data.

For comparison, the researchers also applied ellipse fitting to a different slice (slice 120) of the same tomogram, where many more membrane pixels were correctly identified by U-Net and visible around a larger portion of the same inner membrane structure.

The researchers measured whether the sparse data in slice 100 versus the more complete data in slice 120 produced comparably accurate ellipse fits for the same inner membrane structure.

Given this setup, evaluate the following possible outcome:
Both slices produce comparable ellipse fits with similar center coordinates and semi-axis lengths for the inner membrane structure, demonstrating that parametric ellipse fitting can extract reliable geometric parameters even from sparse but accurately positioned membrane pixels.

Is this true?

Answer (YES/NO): NO